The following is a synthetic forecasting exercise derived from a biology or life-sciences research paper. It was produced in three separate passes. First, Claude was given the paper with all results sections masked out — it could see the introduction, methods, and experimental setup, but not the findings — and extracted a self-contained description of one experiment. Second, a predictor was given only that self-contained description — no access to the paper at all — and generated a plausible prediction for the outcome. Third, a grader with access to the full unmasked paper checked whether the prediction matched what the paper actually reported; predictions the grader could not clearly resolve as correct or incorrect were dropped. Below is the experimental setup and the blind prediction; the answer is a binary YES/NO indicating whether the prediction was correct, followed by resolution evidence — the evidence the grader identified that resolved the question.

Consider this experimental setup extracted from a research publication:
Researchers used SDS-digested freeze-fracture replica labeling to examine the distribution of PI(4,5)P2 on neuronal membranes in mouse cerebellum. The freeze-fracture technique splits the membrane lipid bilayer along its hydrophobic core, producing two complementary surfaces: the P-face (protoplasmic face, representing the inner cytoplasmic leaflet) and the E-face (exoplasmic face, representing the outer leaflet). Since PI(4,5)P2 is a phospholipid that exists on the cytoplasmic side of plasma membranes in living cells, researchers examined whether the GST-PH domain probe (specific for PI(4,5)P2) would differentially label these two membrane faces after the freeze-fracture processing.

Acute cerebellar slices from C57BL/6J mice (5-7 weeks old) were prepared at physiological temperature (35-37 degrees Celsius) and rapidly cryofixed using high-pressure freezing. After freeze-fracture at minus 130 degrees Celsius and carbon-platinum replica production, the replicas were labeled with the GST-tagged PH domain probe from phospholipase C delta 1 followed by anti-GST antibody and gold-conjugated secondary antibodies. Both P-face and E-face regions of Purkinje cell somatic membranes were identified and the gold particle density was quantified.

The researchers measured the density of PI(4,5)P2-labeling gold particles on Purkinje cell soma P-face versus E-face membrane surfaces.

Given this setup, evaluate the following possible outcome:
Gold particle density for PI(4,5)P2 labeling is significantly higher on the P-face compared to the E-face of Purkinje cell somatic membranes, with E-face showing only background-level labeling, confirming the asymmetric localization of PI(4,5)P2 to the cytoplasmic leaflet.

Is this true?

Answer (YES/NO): NO